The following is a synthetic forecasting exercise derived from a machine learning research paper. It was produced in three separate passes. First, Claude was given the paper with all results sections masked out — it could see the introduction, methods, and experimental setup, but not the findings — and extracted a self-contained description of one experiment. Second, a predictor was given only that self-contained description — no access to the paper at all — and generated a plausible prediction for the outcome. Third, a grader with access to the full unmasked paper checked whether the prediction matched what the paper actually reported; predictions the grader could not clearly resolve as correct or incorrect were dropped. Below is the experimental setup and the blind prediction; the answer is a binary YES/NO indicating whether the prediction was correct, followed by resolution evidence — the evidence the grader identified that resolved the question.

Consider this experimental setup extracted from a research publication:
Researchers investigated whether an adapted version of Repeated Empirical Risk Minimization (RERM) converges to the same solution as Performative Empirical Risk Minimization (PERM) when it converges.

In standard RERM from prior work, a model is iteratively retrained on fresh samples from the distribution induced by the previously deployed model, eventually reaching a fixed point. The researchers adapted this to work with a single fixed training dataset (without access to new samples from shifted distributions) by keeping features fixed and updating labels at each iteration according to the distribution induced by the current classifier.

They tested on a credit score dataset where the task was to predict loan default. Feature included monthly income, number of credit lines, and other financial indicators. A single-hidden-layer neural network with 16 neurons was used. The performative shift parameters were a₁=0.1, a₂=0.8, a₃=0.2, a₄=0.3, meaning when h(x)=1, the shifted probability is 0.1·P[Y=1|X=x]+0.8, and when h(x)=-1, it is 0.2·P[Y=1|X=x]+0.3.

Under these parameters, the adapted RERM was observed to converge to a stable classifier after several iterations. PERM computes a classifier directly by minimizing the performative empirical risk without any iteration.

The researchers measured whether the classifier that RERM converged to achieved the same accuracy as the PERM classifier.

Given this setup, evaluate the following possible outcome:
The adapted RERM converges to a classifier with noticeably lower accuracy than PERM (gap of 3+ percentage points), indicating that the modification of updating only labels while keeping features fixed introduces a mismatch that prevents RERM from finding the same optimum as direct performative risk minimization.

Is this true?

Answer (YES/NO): NO